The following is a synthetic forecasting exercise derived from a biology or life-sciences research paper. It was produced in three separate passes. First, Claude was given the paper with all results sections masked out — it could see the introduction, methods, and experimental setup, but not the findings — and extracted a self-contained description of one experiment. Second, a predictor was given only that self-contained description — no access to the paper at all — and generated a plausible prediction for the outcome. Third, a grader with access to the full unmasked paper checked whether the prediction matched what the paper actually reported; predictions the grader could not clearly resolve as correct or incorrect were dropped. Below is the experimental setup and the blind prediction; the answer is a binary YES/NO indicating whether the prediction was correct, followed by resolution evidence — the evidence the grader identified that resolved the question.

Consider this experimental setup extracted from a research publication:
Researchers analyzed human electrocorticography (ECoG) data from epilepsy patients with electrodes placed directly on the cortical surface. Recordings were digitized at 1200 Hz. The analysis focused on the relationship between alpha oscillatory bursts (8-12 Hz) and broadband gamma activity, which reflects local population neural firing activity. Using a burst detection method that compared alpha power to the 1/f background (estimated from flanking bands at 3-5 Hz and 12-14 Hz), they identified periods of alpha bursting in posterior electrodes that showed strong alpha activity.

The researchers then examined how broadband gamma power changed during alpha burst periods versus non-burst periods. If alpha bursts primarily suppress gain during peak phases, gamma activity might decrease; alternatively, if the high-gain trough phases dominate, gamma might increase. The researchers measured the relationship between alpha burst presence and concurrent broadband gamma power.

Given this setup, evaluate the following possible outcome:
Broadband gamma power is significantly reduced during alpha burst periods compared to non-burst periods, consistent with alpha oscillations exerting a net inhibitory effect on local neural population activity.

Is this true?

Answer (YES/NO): NO